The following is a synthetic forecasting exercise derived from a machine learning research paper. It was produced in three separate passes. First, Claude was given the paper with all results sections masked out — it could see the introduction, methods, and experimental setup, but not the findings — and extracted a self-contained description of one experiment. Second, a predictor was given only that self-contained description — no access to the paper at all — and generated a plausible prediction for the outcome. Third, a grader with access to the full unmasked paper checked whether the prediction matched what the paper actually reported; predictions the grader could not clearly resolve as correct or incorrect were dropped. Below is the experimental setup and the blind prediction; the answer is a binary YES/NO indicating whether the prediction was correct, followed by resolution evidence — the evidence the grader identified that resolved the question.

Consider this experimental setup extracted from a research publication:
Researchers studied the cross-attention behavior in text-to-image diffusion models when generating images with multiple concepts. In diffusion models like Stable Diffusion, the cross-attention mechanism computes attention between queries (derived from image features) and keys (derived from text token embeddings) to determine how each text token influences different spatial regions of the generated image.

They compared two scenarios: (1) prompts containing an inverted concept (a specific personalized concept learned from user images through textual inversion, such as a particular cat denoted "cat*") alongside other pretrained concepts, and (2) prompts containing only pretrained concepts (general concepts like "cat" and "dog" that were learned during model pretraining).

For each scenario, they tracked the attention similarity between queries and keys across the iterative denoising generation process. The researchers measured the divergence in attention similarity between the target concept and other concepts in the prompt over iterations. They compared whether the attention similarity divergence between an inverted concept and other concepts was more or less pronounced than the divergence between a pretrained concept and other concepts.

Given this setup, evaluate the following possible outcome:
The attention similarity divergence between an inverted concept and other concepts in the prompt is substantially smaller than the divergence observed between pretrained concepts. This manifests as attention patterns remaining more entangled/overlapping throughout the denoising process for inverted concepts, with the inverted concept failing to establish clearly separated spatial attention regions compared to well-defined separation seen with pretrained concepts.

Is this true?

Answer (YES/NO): NO